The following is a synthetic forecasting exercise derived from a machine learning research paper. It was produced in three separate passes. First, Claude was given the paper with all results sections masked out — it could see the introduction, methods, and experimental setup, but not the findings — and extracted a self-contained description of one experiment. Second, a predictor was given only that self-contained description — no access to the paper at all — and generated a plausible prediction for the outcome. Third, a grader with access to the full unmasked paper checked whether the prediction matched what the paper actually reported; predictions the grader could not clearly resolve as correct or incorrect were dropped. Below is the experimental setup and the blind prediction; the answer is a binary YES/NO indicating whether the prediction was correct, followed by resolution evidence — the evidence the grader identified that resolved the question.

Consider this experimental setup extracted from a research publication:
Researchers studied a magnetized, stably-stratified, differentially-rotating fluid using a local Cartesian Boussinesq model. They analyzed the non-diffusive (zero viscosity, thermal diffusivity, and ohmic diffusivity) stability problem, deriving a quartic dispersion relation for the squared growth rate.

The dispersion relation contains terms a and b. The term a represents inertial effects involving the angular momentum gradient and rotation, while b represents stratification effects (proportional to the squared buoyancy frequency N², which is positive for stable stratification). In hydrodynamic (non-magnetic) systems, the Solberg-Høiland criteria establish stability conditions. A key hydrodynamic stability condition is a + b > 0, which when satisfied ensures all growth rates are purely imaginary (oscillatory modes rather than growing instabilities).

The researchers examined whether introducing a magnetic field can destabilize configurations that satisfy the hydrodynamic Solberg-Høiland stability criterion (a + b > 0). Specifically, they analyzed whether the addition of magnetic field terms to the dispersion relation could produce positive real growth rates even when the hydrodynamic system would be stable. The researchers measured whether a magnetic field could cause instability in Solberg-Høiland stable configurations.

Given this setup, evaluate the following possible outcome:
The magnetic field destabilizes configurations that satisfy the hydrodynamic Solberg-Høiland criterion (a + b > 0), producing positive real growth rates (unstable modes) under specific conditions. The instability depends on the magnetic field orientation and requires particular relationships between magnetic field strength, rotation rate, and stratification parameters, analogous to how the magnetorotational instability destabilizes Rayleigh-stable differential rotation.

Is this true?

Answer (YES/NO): YES